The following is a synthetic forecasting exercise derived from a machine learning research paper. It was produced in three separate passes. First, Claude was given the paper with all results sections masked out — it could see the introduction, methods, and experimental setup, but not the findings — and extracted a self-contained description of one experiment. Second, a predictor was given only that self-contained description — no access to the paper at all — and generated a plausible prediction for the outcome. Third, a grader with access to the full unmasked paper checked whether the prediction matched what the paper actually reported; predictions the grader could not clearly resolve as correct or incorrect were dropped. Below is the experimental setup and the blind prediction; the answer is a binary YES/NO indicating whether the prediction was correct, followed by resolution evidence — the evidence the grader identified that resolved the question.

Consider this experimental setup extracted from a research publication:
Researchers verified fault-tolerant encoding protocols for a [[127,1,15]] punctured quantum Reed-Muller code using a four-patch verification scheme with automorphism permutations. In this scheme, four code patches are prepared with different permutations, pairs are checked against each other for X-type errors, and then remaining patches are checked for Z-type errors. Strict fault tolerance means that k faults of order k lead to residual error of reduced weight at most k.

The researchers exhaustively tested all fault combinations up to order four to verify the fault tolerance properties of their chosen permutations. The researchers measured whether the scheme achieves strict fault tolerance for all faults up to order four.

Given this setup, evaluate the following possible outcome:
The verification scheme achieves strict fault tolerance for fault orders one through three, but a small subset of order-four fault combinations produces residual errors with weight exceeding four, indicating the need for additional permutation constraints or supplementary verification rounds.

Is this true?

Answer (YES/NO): NO